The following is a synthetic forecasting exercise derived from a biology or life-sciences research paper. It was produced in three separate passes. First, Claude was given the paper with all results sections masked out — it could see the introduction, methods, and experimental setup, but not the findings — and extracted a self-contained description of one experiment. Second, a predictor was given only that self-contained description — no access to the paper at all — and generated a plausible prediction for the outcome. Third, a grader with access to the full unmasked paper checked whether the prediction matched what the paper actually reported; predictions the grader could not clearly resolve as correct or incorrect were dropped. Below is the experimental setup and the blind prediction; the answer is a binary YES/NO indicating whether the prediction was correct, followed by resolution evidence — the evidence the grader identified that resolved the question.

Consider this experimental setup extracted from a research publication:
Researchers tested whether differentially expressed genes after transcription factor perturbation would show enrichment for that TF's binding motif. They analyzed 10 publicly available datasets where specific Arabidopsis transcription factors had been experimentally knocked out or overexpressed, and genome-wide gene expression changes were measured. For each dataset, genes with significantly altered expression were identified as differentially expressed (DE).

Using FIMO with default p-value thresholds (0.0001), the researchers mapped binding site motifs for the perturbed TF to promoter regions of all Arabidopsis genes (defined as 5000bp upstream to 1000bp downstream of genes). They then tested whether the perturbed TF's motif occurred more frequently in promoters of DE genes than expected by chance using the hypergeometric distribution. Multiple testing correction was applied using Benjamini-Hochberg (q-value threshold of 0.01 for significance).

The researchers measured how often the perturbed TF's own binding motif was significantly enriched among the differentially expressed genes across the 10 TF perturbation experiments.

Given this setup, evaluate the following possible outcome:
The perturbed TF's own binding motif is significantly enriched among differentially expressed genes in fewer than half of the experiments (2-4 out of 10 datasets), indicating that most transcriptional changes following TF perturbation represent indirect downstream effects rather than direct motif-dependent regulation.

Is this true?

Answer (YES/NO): NO